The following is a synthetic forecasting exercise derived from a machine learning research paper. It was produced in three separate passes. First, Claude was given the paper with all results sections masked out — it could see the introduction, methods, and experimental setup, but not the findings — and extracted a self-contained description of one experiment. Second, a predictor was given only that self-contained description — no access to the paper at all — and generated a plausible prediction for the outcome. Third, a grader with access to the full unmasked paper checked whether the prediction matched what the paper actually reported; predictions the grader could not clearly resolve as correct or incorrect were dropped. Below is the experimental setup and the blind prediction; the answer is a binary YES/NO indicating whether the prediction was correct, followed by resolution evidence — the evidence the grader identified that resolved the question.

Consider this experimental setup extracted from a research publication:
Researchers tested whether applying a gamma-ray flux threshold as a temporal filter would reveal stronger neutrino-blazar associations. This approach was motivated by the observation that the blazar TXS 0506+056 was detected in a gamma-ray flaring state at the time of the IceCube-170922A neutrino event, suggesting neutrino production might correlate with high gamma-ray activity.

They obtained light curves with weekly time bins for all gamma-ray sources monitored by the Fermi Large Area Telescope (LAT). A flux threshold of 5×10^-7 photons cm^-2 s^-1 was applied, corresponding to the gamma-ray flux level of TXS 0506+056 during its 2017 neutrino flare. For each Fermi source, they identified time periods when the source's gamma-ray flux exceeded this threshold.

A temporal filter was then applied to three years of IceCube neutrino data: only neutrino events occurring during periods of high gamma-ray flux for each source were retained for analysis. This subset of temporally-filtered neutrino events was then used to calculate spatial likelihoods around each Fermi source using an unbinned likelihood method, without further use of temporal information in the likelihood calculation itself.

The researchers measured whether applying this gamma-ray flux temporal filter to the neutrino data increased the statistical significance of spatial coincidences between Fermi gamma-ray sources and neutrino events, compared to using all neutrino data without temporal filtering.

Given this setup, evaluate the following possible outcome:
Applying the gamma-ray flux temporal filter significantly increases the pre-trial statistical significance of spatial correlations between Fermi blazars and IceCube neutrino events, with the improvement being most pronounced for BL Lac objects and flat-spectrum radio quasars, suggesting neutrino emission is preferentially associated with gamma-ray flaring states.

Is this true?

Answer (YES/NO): NO